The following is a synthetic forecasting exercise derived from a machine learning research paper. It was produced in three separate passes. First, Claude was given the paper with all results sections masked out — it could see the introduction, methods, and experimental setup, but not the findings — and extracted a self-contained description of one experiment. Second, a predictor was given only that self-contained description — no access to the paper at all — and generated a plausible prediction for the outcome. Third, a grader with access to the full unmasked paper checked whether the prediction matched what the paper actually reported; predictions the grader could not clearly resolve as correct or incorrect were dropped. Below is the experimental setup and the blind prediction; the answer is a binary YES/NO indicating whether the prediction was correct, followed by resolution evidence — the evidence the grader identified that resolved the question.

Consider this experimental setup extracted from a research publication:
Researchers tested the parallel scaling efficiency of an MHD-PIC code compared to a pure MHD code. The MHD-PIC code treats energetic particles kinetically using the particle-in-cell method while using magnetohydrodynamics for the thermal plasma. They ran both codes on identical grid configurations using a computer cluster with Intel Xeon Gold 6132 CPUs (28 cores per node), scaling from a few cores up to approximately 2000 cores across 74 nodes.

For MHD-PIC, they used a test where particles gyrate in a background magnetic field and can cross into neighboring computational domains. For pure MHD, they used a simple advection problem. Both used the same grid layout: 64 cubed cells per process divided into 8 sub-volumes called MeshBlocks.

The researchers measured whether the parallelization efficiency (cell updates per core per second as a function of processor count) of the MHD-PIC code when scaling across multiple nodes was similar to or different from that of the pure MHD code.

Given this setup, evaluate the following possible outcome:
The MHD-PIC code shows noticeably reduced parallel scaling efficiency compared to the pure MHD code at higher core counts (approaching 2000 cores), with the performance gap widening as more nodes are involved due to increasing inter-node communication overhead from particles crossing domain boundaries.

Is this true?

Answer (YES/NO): NO